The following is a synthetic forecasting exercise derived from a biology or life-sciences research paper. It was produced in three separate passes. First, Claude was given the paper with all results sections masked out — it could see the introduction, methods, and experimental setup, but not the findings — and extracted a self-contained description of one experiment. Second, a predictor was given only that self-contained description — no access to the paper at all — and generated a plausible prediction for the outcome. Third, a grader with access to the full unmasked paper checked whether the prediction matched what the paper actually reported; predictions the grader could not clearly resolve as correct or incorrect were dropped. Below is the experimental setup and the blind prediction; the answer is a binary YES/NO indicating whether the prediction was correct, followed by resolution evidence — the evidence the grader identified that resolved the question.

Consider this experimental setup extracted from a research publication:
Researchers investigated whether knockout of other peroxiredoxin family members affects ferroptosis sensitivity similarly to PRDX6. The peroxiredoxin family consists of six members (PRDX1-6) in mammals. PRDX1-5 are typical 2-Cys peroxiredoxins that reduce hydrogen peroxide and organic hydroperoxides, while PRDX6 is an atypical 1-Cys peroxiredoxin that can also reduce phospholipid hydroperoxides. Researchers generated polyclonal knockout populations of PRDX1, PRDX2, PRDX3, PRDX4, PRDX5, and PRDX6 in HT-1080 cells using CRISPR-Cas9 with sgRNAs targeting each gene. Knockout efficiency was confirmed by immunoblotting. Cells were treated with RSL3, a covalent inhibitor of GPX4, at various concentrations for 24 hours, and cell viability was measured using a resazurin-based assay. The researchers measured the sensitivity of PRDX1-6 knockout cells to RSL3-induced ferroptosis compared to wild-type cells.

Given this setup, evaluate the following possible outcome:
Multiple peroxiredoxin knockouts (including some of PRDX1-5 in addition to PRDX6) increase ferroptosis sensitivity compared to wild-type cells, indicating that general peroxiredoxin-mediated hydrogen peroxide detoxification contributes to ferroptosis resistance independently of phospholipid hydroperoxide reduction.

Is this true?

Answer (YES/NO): NO